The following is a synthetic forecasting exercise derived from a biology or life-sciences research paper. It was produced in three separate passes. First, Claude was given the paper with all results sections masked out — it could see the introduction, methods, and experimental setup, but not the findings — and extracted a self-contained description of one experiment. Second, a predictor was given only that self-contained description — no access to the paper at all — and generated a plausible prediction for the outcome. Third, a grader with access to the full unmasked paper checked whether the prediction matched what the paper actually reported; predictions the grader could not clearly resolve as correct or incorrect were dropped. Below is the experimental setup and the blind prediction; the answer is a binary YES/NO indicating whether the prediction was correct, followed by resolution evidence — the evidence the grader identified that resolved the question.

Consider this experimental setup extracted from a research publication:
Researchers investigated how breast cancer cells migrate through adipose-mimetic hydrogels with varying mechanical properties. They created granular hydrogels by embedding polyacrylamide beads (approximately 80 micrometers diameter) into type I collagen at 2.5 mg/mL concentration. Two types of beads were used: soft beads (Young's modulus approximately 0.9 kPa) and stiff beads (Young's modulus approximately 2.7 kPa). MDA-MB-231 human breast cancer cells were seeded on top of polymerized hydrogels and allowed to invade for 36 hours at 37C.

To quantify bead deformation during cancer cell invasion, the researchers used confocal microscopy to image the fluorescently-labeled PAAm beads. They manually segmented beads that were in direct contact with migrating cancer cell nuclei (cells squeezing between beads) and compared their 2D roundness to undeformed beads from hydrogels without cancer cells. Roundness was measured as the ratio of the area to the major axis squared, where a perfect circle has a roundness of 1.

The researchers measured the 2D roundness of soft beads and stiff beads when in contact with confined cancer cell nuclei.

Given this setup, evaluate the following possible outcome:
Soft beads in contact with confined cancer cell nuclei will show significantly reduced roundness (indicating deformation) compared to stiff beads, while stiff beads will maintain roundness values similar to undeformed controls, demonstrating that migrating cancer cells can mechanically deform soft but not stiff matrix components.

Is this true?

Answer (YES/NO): NO